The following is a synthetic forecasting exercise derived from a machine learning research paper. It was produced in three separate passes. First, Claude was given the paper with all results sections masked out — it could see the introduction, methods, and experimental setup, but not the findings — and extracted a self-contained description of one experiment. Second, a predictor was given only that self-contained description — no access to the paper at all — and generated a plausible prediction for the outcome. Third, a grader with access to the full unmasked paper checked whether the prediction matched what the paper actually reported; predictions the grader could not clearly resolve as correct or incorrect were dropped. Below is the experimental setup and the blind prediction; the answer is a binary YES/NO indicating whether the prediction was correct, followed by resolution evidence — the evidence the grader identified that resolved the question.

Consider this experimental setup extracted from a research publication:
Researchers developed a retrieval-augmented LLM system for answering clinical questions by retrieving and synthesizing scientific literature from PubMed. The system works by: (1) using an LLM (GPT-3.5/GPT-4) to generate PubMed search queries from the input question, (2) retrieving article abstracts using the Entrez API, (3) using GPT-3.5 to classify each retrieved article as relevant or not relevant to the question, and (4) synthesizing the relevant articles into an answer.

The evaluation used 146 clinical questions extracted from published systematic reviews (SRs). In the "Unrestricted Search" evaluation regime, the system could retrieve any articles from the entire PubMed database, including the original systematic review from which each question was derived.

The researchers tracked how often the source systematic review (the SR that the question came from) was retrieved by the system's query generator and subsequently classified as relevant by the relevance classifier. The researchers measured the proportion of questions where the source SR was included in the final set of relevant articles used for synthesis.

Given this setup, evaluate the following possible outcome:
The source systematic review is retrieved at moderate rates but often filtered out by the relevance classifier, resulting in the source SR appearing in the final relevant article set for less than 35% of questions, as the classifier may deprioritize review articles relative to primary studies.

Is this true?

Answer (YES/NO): NO